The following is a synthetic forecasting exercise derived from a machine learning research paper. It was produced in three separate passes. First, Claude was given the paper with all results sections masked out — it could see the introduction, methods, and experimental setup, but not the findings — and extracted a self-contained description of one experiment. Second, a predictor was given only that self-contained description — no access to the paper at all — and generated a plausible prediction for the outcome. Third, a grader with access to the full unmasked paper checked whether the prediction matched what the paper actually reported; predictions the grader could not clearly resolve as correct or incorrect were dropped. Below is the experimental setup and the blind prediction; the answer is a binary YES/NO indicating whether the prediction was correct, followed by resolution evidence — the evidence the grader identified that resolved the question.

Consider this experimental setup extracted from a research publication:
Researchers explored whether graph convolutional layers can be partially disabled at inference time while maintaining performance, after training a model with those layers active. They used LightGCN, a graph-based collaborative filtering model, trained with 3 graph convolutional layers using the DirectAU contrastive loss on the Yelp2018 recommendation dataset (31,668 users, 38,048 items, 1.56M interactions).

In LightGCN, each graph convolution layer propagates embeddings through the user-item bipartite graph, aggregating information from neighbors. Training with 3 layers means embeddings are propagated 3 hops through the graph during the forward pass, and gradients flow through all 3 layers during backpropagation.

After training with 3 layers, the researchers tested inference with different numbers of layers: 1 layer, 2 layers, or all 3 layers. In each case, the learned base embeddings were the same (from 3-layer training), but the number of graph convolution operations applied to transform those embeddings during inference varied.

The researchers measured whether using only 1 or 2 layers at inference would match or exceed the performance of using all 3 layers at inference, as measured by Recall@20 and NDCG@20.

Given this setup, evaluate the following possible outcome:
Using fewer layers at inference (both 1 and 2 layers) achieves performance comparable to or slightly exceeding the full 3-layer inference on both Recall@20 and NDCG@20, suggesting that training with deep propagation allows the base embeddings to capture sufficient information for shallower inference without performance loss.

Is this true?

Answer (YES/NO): YES